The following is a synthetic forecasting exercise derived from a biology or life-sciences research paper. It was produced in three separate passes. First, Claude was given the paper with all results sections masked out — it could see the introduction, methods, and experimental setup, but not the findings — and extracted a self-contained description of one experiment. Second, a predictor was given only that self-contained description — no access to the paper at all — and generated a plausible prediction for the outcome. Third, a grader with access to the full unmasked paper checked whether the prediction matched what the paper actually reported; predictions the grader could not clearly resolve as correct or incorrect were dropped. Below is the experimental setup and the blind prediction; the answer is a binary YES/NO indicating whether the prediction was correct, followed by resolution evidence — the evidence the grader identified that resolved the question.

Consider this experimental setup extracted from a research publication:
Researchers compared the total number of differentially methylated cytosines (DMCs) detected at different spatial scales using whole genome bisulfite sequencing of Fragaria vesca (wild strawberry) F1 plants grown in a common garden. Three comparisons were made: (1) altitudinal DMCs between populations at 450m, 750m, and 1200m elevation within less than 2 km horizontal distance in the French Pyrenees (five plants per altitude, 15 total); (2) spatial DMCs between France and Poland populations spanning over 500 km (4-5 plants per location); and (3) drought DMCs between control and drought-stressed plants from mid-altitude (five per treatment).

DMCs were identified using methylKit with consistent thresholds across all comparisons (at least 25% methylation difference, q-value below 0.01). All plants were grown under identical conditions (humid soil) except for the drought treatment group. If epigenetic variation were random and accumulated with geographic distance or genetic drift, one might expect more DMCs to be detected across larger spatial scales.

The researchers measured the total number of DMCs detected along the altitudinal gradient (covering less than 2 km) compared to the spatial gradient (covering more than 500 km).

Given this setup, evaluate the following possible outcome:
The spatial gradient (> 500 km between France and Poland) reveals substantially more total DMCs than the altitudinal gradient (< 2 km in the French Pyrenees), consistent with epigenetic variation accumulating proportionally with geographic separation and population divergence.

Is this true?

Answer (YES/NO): YES